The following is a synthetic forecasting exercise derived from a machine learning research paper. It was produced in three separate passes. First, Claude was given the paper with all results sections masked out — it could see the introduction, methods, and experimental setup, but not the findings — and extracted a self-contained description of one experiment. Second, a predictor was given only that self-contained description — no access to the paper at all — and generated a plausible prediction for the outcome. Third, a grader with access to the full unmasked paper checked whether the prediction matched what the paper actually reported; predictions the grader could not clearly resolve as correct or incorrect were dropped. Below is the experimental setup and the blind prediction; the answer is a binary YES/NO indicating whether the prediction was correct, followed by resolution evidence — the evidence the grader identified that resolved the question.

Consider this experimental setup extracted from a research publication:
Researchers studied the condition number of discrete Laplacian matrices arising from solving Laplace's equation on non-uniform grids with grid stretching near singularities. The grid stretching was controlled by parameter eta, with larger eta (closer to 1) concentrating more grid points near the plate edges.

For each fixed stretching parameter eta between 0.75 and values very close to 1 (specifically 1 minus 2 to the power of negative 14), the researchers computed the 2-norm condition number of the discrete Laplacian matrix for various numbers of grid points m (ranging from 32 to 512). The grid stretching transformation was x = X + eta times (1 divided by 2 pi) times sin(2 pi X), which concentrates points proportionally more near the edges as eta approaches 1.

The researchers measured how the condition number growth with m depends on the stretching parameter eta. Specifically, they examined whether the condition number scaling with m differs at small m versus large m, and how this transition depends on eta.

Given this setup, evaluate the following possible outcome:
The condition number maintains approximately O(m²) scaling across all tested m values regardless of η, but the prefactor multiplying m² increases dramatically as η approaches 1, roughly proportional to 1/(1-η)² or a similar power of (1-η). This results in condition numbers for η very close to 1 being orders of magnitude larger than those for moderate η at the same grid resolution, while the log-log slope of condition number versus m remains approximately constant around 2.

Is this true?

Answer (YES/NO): NO